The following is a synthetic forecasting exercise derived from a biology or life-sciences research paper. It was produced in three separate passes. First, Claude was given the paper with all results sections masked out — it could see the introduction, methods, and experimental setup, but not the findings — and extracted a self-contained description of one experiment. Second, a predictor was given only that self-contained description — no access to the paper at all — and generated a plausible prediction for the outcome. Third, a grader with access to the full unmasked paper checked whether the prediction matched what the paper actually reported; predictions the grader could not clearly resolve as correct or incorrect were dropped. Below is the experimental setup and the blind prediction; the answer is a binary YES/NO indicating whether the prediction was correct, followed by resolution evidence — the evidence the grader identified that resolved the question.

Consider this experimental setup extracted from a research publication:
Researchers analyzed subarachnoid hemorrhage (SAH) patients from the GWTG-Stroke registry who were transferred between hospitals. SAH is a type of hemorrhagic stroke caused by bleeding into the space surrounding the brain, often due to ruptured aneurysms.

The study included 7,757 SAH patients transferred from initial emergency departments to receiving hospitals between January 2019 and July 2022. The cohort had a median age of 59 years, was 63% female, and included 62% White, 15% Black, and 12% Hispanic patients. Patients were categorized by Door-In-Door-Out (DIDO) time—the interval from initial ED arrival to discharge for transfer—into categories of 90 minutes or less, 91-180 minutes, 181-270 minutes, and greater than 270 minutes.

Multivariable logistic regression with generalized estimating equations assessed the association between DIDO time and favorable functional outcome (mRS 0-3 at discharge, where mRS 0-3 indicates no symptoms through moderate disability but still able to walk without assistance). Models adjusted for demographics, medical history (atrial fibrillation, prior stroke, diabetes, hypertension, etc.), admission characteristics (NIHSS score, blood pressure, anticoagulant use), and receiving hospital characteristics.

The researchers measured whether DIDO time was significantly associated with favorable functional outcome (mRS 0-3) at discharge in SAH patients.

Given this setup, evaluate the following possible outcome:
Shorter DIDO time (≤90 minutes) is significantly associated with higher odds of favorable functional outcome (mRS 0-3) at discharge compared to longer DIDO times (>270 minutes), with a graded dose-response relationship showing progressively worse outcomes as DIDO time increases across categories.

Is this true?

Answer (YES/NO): NO